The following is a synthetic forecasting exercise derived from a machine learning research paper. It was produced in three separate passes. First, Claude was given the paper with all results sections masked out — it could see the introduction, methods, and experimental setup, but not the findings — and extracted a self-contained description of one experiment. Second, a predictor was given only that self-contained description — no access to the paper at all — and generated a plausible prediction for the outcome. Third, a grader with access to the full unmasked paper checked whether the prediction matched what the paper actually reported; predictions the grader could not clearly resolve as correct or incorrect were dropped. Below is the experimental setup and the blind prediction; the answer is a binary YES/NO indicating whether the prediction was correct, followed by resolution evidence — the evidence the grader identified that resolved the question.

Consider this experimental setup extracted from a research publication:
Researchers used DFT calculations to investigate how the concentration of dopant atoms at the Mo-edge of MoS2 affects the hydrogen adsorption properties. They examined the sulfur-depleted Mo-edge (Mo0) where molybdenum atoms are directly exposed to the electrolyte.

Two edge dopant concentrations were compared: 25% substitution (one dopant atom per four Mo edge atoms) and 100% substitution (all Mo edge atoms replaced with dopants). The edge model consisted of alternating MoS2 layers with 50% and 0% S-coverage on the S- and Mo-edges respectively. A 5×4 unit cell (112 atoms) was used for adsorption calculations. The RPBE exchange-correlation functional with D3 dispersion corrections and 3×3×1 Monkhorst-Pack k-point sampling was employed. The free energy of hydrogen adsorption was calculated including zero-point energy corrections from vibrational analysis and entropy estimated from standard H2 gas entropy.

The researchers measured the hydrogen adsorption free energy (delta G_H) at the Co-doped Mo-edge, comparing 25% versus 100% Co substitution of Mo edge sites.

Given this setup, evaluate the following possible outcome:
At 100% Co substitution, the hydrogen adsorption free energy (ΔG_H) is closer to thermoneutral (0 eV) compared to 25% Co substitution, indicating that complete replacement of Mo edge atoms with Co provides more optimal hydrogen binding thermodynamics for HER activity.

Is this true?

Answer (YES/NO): NO